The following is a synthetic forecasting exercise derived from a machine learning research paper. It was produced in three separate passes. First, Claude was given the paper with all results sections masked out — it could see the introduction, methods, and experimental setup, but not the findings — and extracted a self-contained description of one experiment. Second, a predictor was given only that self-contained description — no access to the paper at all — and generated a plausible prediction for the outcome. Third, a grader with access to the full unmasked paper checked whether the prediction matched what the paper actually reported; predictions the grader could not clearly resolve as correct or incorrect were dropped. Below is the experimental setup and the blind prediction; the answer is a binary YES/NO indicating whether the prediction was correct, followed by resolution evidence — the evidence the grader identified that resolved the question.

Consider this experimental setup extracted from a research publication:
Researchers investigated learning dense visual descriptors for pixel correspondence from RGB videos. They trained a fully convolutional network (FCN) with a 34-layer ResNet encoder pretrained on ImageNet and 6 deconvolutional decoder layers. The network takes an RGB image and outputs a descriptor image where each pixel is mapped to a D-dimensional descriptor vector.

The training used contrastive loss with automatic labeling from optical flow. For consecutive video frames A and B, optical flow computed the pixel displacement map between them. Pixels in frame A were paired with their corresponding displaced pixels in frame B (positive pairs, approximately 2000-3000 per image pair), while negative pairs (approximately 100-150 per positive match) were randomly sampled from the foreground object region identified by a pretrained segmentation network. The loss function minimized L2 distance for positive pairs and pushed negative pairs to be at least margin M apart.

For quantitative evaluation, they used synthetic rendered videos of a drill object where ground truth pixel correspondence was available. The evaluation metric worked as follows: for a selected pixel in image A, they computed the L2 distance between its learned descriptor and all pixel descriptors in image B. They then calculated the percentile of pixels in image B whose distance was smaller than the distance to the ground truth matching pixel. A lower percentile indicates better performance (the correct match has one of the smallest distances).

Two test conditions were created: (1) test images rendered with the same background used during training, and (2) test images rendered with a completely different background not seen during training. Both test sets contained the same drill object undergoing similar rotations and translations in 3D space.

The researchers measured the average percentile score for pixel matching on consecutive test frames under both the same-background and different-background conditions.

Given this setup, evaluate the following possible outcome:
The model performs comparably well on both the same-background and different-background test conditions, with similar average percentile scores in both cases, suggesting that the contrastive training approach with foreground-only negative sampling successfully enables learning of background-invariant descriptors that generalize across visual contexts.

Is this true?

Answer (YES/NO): YES